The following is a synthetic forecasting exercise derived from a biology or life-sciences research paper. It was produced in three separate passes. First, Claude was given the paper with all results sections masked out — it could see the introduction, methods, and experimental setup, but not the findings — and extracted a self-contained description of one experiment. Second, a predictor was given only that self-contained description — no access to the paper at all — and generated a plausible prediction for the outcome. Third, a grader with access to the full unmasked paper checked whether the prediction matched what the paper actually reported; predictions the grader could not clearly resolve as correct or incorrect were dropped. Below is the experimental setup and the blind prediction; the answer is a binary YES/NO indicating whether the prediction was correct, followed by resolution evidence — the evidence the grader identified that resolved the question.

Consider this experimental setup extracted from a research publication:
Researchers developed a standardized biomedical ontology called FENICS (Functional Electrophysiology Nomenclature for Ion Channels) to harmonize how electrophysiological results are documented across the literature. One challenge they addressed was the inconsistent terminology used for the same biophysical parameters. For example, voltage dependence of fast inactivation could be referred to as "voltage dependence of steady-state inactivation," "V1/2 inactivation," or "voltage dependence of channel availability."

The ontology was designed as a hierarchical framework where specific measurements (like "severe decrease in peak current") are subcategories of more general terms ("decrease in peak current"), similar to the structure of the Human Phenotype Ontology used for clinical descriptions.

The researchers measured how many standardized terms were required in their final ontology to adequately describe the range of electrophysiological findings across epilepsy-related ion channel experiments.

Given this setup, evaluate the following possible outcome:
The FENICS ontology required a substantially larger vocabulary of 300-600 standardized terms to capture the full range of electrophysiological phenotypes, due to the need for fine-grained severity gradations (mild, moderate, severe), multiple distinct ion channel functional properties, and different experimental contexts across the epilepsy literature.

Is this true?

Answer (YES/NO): NO